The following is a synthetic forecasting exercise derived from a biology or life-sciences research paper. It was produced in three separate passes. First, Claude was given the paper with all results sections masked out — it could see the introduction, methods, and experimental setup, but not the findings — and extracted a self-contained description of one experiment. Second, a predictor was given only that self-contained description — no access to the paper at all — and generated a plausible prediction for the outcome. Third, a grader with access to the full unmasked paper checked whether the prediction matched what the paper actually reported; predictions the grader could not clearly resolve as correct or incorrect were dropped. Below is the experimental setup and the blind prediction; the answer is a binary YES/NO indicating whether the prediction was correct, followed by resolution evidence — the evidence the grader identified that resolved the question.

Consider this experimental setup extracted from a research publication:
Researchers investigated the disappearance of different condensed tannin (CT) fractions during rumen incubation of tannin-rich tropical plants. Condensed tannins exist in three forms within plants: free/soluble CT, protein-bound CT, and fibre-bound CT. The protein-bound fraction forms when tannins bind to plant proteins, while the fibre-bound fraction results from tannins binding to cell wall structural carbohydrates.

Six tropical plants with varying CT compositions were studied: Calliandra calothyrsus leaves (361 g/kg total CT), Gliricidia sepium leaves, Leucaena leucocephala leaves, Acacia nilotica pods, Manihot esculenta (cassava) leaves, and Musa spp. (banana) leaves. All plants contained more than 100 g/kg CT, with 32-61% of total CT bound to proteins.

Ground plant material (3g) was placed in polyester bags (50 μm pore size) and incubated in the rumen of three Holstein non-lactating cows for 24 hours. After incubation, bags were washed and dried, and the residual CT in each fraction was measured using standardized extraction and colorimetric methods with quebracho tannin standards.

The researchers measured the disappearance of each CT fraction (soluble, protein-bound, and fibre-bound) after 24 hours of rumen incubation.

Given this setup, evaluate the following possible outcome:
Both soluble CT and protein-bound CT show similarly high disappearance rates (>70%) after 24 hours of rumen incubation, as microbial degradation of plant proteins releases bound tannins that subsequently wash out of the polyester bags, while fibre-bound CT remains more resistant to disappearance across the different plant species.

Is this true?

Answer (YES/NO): NO